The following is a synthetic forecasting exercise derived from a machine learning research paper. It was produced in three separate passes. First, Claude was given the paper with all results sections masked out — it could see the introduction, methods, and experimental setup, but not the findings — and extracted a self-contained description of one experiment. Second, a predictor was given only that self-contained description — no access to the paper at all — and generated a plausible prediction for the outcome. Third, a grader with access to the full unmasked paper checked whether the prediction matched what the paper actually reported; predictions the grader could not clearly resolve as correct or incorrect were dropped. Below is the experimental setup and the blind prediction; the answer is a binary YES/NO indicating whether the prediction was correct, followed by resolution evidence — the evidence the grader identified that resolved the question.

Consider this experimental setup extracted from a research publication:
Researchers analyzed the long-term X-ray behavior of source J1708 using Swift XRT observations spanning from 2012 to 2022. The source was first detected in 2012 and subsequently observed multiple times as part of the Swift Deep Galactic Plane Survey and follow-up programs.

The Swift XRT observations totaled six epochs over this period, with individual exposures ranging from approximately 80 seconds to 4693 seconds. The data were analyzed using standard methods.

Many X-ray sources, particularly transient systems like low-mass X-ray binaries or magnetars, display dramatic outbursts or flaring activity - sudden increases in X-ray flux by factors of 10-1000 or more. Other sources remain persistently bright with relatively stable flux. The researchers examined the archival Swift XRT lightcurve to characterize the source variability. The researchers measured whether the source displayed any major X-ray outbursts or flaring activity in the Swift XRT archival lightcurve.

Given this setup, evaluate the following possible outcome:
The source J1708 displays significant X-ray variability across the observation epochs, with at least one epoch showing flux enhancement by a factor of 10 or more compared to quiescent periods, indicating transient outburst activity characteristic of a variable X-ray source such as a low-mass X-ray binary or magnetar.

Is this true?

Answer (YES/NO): NO